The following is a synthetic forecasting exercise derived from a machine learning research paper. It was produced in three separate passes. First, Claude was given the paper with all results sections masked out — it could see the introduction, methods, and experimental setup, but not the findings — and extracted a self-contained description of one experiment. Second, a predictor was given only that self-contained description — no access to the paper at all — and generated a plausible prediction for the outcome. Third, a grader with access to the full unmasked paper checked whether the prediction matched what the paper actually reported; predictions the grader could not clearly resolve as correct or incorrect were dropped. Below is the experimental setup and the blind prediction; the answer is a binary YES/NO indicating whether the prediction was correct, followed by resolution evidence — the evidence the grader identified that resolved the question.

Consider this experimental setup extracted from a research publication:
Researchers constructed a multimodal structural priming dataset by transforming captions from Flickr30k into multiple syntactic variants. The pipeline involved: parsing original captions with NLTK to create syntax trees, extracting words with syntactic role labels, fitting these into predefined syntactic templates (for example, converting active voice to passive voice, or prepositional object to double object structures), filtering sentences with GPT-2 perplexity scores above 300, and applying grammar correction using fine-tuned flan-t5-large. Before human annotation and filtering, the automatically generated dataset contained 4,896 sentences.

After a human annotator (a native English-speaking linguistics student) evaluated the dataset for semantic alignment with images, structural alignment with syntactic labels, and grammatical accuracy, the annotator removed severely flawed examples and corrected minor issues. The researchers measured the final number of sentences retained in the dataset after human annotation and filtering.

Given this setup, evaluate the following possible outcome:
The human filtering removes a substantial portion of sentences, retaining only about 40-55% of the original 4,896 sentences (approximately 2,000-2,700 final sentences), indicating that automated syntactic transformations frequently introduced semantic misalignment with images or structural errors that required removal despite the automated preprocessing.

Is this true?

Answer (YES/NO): NO